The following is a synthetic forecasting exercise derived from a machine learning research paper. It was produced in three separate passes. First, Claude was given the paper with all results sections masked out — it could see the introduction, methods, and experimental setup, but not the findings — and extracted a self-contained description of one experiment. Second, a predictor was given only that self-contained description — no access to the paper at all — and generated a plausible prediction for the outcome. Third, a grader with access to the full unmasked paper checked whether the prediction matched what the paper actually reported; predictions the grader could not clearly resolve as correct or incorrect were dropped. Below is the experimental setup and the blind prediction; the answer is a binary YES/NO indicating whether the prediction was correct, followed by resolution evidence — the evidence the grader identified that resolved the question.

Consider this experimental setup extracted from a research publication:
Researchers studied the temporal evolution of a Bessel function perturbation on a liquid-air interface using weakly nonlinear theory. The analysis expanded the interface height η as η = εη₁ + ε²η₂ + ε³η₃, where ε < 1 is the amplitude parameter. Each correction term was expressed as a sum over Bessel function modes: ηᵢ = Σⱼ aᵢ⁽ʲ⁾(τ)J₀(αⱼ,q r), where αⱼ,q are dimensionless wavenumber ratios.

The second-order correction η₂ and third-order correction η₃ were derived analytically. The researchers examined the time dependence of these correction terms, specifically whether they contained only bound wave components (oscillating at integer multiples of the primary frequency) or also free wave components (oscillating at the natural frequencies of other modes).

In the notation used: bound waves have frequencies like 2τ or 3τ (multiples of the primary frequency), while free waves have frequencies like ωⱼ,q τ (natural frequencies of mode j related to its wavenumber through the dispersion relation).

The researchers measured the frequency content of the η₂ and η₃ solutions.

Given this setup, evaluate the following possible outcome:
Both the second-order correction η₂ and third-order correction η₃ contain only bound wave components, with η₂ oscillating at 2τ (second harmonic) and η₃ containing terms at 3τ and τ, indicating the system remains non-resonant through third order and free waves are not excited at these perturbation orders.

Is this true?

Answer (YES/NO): NO